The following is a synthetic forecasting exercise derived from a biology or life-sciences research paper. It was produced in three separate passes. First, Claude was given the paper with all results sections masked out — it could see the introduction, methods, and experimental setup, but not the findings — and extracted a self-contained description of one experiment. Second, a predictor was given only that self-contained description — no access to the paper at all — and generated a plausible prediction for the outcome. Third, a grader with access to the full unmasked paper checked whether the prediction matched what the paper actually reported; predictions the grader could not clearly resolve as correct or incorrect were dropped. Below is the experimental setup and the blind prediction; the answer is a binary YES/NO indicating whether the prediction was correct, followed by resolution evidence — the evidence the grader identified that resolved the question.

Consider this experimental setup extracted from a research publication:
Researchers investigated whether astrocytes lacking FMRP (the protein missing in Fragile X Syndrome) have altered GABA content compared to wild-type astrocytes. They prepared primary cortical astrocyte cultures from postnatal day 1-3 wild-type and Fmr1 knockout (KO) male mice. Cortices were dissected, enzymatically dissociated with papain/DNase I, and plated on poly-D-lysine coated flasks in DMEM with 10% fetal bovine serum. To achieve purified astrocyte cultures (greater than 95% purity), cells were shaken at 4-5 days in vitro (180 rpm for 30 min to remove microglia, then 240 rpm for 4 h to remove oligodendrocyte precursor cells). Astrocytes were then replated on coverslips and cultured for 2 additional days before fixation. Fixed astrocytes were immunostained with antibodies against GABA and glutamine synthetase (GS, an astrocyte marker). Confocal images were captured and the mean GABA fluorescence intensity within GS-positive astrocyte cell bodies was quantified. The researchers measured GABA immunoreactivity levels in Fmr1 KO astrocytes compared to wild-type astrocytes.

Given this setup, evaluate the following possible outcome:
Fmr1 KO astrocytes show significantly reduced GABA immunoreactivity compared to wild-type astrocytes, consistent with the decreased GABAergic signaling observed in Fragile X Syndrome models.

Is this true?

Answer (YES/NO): NO